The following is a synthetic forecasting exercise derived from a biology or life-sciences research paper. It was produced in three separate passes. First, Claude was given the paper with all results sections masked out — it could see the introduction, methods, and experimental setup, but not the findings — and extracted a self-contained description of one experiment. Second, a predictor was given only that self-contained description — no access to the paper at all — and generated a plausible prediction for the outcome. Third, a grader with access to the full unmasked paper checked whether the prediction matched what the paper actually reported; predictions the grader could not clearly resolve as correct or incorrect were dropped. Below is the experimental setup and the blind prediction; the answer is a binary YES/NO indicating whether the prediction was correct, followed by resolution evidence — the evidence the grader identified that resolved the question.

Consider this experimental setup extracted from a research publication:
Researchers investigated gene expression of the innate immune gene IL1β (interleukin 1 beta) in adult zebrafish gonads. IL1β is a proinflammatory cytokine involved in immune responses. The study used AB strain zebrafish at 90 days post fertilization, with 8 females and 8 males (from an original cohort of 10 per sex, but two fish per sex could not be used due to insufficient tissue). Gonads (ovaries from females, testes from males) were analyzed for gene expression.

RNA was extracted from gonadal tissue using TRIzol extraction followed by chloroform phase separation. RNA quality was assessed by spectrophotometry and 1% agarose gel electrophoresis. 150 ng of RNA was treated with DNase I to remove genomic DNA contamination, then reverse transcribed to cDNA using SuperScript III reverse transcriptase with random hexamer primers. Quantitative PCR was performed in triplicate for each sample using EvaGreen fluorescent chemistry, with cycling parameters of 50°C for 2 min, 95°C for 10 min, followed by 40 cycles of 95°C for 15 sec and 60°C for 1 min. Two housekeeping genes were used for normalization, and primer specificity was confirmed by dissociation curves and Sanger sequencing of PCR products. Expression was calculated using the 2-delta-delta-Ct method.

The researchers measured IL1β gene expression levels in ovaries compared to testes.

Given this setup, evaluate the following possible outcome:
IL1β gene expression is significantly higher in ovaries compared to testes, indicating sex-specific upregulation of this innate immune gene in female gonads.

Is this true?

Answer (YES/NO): NO